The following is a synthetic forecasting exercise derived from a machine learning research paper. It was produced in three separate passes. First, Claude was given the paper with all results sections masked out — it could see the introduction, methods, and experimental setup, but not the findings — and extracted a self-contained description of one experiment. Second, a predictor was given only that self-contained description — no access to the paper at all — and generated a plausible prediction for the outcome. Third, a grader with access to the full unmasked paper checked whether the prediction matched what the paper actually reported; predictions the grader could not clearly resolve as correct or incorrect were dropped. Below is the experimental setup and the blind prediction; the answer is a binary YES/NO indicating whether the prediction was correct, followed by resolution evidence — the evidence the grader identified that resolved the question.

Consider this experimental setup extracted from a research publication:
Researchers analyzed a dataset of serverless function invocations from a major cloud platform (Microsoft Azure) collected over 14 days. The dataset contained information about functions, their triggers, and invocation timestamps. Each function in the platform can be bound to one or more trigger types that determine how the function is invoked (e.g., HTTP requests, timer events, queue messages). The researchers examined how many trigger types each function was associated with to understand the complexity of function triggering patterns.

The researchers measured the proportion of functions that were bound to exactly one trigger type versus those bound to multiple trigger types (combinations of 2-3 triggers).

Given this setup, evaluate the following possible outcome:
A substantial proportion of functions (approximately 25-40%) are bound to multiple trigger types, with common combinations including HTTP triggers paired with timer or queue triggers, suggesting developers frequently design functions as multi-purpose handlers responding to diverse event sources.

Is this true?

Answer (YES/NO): NO